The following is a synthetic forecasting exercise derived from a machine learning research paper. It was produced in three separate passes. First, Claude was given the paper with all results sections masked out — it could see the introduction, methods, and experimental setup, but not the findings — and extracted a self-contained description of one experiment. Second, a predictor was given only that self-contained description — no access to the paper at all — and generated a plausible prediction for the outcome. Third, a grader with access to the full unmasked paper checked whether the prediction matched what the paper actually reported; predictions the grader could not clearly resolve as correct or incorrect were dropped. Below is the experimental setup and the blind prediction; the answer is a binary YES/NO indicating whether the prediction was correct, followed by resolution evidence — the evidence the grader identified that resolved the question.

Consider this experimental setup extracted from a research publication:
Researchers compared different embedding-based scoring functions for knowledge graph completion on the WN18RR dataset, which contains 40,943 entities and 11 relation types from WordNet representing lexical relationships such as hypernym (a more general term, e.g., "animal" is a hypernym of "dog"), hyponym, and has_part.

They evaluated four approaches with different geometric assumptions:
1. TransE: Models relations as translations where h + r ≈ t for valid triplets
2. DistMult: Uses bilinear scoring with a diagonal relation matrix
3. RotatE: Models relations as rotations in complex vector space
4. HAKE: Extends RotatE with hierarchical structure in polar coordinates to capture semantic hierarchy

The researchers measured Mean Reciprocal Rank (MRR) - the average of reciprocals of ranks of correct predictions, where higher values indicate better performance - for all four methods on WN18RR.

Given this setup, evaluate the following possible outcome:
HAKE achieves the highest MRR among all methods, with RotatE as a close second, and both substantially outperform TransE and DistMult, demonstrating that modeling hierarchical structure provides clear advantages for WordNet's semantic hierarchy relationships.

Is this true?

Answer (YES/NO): NO